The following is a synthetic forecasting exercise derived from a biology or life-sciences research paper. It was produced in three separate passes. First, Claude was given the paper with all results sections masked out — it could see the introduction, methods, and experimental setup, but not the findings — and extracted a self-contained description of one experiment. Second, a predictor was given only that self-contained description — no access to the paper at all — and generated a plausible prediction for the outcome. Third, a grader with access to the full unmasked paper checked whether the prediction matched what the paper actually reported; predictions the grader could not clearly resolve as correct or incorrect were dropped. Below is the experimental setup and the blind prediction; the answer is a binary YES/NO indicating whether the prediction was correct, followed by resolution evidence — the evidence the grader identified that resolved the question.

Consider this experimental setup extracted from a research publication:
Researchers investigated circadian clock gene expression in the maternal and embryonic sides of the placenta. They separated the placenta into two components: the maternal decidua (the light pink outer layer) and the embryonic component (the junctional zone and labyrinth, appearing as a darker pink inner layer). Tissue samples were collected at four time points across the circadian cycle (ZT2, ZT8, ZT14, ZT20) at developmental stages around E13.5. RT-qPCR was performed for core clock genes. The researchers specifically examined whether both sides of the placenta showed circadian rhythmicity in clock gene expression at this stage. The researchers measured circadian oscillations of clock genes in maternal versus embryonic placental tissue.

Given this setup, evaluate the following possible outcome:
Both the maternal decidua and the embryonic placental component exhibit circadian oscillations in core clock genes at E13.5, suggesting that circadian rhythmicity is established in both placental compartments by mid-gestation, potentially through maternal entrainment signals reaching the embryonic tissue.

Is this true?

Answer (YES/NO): NO